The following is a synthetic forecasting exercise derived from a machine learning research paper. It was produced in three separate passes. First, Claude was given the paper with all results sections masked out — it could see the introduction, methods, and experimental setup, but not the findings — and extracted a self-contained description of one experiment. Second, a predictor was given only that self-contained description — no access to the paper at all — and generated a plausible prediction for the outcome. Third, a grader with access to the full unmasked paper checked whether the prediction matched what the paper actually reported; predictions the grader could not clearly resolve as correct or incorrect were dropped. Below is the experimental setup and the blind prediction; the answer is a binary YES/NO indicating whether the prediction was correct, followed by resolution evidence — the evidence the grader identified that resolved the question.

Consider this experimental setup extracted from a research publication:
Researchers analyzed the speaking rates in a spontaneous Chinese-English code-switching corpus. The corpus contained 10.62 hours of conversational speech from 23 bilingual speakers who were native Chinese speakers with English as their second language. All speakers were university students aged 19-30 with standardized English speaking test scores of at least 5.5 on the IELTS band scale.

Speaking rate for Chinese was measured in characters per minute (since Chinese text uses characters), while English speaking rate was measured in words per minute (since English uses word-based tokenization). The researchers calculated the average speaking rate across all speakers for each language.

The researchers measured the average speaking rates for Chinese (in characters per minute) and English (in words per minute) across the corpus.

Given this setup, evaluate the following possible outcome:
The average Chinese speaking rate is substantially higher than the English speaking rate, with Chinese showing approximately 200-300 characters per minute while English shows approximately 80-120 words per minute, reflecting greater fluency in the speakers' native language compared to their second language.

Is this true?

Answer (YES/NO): NO